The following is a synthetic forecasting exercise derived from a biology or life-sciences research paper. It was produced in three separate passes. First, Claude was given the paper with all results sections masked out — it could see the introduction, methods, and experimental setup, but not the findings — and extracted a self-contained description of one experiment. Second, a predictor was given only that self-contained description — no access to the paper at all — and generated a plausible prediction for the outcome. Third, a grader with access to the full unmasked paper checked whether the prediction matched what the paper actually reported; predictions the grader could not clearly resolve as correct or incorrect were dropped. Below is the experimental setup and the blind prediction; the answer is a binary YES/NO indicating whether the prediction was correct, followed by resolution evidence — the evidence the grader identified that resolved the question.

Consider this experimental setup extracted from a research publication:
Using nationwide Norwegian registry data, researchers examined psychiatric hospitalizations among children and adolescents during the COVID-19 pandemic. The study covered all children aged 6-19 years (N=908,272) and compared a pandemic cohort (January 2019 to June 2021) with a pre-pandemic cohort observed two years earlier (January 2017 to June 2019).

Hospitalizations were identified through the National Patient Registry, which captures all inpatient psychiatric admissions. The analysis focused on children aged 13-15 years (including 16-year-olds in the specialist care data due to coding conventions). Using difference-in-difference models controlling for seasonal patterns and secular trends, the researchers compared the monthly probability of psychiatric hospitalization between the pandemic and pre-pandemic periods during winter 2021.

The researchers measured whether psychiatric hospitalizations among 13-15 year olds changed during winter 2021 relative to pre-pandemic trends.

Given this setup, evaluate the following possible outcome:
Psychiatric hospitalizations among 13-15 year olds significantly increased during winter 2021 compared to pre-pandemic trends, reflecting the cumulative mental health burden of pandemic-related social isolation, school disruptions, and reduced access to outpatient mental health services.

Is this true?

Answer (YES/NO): YES